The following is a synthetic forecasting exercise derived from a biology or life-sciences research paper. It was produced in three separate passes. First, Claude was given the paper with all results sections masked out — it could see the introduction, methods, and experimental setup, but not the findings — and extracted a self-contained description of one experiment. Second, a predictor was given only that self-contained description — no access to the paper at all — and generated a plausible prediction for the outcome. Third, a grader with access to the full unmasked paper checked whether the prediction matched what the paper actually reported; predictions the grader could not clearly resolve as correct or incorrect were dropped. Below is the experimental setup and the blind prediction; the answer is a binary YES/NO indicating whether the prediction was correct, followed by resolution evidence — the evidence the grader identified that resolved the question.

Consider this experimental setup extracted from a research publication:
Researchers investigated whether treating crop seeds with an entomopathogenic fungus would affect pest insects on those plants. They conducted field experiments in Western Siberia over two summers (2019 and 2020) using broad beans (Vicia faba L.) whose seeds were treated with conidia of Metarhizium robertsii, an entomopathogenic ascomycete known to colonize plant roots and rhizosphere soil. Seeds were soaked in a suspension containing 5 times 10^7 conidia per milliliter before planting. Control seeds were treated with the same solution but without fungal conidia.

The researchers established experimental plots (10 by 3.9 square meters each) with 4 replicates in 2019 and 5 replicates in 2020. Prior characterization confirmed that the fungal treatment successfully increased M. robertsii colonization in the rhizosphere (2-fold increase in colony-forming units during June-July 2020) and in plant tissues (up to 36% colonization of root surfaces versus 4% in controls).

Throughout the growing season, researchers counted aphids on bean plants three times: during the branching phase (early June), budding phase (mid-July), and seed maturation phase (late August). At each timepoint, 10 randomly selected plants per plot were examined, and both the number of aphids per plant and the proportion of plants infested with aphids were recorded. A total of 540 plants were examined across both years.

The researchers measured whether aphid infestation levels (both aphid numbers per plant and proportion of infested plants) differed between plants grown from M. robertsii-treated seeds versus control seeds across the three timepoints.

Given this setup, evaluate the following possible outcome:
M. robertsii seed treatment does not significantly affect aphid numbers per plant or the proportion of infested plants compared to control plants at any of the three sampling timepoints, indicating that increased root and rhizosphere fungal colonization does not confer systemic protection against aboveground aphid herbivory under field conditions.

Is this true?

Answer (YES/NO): YES